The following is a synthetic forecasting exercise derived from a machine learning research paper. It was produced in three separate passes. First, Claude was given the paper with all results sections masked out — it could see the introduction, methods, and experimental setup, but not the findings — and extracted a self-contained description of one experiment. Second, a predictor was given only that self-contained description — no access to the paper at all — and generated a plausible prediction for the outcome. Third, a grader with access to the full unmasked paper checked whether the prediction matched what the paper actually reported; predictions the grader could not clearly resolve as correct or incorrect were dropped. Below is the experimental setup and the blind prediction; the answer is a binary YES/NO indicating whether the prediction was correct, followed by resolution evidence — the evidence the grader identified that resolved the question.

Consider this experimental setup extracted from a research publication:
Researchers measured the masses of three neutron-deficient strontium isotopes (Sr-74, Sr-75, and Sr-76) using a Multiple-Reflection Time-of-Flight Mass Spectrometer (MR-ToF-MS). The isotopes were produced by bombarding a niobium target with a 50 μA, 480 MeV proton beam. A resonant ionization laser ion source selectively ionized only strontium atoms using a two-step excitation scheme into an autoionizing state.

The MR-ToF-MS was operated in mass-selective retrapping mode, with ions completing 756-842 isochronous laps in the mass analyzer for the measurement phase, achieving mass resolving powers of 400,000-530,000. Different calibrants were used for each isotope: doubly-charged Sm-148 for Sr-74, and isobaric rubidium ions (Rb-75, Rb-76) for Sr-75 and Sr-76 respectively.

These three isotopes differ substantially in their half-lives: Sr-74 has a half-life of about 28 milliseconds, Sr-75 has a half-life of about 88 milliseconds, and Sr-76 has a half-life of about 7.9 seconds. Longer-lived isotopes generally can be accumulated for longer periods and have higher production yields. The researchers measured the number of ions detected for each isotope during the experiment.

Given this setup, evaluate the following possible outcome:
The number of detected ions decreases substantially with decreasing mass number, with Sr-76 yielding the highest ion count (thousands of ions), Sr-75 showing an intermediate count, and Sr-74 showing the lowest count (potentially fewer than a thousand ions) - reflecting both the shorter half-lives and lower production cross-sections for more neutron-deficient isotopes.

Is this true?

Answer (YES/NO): YES